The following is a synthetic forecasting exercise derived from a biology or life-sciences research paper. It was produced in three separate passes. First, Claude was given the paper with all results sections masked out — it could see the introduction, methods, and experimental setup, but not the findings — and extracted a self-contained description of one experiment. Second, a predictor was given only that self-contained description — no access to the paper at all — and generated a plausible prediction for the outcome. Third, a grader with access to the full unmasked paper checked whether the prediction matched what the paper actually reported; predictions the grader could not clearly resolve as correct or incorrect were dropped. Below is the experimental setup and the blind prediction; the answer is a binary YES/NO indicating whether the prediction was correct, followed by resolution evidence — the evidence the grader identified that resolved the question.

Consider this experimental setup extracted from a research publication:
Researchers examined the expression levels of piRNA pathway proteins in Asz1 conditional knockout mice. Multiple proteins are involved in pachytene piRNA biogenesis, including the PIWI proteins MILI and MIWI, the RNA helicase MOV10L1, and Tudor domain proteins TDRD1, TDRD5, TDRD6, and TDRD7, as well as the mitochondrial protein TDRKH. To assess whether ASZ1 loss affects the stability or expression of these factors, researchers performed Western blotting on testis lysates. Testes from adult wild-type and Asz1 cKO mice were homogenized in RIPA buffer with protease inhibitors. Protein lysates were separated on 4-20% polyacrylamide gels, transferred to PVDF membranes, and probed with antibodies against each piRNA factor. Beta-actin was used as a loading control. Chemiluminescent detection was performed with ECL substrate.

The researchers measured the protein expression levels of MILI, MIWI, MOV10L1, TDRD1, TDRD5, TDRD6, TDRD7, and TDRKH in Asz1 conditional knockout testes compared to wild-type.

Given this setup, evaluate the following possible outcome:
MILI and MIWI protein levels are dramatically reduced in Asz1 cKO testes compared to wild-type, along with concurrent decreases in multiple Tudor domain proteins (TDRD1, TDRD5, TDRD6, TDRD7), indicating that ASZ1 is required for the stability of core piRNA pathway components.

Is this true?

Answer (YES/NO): NO